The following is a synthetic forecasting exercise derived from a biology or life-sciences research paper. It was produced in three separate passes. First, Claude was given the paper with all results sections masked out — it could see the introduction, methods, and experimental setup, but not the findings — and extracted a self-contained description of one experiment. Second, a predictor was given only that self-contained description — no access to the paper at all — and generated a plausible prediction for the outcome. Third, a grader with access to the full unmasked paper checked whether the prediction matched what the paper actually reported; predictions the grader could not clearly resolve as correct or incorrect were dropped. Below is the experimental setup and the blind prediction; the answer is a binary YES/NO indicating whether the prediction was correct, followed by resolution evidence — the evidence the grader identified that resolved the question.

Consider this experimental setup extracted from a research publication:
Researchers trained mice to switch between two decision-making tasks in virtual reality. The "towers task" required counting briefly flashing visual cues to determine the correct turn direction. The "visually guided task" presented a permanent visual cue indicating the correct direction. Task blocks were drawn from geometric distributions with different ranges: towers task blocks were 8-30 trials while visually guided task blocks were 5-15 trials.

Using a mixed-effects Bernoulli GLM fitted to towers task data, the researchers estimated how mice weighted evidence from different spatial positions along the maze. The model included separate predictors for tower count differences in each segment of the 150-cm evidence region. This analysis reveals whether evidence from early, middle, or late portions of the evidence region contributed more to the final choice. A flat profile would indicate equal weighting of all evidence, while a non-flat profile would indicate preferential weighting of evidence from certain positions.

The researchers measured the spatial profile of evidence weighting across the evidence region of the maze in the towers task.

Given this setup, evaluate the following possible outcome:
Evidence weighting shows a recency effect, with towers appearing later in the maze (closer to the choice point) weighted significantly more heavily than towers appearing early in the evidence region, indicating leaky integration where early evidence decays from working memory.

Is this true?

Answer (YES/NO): NO